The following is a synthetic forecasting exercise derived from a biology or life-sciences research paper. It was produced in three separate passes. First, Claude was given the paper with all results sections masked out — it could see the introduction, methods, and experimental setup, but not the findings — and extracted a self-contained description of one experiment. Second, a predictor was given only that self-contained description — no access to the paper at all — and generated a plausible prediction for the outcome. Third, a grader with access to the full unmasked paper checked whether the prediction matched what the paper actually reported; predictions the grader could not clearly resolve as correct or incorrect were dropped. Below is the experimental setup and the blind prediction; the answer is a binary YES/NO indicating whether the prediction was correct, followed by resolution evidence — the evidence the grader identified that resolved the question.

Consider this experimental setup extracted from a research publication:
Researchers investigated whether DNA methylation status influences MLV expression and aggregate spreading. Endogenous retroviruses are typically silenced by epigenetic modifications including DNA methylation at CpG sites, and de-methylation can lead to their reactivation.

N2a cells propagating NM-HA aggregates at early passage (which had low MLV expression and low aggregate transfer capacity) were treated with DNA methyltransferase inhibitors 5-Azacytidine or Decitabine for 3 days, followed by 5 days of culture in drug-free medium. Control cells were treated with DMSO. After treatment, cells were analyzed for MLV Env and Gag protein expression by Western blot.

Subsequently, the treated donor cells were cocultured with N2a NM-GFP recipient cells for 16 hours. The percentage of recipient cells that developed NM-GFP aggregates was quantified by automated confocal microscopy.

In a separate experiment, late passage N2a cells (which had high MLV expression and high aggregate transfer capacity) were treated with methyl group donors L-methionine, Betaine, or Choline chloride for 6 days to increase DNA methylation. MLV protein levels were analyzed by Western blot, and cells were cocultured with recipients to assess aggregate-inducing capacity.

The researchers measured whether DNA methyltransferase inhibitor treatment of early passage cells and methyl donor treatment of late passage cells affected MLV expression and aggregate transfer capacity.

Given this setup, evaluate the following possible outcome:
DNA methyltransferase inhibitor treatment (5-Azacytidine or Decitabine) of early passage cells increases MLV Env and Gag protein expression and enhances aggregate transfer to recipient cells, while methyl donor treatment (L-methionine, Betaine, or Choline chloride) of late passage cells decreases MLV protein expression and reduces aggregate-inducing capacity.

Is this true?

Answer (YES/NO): YES